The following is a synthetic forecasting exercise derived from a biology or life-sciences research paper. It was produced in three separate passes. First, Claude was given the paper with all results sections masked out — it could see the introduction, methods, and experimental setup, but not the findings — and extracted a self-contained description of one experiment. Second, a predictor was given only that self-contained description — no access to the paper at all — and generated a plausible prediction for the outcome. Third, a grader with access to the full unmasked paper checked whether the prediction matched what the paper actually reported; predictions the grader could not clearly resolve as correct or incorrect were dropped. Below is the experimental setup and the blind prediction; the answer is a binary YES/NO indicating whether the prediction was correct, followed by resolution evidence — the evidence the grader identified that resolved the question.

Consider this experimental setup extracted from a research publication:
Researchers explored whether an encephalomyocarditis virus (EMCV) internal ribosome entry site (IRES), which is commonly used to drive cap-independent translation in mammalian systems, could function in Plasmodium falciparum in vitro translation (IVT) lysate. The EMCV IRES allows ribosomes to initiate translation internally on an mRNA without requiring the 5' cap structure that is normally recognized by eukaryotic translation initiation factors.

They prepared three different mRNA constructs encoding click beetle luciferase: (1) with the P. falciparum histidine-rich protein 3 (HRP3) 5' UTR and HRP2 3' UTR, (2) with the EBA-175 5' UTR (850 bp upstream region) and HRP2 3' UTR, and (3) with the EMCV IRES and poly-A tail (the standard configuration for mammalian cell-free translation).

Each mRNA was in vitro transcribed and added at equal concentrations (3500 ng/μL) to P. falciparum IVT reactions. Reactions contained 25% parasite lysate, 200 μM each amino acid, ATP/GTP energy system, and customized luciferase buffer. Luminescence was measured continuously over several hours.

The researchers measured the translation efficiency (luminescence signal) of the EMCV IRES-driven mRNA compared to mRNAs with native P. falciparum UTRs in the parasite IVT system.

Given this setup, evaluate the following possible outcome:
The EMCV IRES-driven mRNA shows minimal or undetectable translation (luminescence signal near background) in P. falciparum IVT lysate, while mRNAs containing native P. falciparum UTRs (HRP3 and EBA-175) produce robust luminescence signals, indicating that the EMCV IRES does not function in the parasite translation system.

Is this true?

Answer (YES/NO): YES